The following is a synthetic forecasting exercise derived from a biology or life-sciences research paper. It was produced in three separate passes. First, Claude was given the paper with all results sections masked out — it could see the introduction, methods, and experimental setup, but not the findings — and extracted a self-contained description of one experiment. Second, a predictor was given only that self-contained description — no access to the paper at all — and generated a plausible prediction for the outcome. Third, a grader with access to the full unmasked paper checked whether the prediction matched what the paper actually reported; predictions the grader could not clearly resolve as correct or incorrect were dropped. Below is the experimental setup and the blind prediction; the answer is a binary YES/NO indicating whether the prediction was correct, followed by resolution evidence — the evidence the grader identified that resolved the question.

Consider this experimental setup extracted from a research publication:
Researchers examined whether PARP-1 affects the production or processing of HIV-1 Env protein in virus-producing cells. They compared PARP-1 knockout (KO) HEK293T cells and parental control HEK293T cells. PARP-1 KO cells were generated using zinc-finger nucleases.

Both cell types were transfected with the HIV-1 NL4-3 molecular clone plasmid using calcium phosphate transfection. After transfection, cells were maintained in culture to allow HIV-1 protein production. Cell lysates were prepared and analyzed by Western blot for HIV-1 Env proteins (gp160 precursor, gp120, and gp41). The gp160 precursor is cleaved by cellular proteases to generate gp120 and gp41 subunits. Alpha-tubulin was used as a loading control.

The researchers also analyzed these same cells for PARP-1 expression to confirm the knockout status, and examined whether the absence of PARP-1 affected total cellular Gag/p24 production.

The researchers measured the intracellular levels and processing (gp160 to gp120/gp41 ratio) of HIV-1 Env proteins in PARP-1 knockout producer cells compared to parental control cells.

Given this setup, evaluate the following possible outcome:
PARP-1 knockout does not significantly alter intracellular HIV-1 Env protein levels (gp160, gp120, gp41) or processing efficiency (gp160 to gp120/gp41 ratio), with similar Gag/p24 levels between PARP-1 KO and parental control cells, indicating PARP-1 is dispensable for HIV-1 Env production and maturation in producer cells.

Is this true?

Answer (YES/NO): YES